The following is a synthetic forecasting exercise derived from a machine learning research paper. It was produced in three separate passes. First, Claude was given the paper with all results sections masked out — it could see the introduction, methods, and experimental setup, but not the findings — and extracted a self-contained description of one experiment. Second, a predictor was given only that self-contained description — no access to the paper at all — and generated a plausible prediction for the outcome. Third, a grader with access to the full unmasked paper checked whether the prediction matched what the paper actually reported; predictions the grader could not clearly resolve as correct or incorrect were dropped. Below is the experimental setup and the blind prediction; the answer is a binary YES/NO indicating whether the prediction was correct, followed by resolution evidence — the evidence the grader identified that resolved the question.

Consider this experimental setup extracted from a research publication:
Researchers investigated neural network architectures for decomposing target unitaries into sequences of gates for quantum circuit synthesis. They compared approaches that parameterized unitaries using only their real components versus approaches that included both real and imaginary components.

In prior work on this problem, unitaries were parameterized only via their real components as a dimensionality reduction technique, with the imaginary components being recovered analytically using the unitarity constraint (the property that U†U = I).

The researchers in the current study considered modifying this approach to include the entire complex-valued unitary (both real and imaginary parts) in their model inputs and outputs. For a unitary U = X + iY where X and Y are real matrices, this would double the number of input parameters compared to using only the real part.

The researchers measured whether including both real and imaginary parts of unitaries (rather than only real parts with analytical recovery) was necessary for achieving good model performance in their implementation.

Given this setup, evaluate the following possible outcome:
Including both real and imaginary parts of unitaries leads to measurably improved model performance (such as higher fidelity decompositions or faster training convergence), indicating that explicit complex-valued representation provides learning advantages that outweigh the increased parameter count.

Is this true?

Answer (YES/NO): YES